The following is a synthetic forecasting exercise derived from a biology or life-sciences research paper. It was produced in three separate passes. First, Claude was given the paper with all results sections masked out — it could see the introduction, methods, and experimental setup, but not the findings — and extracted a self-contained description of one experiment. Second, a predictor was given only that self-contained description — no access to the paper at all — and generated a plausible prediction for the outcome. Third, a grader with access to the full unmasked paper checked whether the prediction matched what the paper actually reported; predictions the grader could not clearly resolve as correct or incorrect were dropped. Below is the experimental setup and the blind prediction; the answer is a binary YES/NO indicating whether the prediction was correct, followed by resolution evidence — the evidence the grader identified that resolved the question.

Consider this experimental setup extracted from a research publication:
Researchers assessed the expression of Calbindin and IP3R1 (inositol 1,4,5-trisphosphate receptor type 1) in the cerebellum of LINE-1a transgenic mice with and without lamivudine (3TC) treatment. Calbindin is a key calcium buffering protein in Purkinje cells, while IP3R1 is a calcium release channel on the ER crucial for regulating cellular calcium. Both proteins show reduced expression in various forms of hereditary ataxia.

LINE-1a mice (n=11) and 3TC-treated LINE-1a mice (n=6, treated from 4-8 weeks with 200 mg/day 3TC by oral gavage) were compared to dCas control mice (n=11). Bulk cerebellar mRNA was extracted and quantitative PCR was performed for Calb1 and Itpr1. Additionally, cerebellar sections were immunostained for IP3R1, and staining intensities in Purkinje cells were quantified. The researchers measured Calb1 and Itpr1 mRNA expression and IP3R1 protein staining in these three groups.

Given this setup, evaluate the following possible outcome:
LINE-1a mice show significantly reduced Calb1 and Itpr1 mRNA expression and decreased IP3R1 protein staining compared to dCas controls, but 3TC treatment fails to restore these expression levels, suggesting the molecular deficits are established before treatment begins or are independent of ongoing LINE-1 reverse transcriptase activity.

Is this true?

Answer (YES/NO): NO